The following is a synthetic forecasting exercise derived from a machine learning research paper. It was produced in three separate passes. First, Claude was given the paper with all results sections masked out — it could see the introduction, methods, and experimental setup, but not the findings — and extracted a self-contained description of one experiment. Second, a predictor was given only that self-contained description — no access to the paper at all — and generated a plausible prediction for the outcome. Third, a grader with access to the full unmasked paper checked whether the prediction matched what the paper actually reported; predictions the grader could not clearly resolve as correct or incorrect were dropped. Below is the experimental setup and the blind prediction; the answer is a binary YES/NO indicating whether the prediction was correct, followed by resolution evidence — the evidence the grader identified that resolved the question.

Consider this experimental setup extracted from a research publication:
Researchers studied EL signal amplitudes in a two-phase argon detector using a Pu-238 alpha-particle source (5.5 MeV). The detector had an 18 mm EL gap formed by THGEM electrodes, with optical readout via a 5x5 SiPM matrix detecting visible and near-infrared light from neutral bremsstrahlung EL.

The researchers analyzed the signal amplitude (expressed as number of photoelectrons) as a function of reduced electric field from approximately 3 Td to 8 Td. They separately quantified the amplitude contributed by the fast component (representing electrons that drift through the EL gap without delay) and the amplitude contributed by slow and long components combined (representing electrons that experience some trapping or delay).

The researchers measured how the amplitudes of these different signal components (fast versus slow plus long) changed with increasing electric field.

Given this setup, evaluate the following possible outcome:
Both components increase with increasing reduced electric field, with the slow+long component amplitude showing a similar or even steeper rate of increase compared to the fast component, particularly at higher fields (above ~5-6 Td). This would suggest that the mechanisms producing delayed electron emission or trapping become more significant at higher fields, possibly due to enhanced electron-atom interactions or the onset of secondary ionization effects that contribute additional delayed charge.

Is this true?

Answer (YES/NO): YES